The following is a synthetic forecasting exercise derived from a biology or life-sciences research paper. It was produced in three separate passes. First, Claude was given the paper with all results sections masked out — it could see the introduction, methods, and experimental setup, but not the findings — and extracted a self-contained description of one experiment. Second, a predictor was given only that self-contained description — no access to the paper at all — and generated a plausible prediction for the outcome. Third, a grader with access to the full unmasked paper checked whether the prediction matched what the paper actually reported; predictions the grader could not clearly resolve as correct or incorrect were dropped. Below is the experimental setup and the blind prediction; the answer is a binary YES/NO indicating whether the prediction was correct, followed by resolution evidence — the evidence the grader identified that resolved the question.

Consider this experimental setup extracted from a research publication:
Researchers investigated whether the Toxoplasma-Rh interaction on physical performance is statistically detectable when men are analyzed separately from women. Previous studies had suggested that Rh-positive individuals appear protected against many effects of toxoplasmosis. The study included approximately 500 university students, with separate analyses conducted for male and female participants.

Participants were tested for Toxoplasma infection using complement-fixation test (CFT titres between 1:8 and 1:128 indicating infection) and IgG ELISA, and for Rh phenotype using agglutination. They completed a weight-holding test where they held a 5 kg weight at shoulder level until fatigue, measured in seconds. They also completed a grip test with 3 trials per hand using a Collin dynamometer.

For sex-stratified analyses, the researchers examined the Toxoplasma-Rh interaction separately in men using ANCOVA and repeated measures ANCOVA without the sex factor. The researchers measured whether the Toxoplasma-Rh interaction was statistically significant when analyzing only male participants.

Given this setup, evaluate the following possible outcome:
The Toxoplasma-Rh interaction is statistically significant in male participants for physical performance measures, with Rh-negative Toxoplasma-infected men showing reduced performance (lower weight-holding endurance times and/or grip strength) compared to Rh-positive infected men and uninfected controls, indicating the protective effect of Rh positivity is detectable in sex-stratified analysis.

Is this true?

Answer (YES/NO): NO